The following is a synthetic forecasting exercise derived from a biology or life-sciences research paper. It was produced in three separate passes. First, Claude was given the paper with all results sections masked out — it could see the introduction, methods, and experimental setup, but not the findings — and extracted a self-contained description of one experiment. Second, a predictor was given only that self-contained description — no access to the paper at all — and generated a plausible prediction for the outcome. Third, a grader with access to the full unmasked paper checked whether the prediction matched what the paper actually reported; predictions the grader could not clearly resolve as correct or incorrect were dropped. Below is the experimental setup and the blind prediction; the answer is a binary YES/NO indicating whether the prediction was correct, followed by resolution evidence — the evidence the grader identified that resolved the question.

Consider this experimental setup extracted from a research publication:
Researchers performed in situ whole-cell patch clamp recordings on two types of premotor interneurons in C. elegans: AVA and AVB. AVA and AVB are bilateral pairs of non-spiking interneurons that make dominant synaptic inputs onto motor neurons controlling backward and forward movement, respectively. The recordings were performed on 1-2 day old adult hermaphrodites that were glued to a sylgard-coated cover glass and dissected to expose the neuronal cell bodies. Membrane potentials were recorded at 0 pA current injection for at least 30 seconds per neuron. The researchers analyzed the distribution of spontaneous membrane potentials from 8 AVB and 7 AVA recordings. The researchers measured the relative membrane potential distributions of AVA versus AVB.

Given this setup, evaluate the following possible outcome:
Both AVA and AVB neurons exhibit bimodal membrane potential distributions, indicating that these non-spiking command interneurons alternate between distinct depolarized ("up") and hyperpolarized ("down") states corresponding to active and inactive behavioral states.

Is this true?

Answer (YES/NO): NO